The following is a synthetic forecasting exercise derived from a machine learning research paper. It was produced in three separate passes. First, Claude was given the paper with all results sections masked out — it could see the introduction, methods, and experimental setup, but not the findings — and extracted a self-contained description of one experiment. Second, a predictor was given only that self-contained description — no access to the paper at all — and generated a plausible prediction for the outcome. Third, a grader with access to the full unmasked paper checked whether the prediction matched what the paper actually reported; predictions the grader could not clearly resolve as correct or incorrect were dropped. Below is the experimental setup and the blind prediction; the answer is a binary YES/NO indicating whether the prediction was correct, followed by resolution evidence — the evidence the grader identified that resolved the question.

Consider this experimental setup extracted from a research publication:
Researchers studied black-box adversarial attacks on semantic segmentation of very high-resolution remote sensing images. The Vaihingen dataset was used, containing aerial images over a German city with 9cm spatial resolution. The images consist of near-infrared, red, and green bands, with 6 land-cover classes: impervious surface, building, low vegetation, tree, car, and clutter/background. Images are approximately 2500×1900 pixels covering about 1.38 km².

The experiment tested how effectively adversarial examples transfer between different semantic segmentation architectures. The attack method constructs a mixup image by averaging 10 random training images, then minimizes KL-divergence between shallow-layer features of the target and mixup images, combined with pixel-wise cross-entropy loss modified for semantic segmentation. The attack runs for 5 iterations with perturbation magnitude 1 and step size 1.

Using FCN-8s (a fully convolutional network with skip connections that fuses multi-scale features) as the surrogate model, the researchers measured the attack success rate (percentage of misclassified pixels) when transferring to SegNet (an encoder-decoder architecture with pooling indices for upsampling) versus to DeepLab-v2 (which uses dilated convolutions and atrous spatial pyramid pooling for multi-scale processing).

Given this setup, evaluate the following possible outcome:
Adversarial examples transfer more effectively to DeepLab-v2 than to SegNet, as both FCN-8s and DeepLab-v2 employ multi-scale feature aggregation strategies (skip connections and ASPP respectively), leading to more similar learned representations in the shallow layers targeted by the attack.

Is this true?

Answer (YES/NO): NO